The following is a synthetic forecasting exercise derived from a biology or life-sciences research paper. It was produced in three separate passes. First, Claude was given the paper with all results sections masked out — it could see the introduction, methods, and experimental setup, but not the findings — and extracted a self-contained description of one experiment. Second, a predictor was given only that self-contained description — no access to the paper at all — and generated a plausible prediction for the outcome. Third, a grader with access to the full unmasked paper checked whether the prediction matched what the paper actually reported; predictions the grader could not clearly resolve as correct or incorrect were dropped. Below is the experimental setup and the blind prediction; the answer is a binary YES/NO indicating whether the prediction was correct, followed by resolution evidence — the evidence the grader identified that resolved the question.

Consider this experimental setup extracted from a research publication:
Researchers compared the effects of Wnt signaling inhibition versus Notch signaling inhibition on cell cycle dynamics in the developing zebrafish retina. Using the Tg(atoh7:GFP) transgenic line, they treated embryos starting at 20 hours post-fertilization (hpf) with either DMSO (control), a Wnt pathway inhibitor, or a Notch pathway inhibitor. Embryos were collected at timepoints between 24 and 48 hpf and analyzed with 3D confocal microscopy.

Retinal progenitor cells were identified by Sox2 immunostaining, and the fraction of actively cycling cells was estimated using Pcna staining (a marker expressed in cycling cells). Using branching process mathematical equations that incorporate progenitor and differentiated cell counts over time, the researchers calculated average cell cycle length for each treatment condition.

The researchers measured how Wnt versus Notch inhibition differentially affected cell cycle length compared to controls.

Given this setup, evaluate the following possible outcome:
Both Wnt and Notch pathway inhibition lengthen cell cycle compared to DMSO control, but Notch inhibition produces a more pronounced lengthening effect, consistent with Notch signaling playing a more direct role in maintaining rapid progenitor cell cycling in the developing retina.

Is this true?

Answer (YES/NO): NO